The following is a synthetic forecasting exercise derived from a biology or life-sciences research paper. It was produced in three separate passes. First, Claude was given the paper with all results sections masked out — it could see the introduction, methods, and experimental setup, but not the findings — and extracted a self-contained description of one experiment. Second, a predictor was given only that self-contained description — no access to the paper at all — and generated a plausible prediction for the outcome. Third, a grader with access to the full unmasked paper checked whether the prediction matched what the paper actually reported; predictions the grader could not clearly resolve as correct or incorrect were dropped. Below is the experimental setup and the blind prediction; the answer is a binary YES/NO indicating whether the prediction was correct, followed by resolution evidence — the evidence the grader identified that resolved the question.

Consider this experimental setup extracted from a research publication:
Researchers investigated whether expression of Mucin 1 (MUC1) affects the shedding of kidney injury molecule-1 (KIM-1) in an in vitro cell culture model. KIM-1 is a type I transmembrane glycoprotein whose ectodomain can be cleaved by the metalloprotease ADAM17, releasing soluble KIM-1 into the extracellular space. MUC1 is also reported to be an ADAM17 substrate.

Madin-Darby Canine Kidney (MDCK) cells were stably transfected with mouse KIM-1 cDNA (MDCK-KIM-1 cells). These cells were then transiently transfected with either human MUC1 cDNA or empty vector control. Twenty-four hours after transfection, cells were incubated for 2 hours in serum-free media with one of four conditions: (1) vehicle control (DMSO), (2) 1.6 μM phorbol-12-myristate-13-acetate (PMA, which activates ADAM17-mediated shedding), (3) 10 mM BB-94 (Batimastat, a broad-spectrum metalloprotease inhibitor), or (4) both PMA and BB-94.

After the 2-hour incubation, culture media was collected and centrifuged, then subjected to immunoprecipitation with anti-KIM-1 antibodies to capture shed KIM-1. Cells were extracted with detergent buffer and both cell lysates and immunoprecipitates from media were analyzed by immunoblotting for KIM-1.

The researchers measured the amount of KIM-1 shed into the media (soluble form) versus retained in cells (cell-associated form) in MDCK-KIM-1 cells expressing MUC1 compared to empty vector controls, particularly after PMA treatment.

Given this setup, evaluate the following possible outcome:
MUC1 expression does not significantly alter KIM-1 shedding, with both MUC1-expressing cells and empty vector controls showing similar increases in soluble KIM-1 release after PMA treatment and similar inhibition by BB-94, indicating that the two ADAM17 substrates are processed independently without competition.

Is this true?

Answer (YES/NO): NO